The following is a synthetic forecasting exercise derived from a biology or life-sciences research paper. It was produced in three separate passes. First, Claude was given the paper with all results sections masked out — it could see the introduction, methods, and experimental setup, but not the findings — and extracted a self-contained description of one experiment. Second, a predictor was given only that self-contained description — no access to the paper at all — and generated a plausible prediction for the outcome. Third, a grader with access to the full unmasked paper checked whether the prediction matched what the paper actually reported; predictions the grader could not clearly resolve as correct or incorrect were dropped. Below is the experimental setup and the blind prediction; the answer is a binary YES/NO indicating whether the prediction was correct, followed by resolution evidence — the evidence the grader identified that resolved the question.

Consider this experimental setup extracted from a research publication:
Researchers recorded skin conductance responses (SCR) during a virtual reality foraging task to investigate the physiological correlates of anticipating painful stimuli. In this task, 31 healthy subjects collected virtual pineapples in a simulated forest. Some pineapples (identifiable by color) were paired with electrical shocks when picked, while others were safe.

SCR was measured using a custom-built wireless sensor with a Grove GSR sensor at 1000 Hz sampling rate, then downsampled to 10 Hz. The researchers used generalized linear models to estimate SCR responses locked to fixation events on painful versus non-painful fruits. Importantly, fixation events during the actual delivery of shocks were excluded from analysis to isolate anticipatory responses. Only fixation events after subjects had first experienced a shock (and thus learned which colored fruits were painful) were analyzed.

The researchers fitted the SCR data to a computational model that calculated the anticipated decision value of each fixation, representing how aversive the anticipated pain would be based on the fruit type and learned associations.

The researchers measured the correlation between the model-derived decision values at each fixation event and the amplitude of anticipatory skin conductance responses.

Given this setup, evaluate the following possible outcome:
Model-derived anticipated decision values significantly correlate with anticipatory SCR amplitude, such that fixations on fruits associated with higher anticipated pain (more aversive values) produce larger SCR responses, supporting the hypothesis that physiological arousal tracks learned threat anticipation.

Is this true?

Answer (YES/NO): YES